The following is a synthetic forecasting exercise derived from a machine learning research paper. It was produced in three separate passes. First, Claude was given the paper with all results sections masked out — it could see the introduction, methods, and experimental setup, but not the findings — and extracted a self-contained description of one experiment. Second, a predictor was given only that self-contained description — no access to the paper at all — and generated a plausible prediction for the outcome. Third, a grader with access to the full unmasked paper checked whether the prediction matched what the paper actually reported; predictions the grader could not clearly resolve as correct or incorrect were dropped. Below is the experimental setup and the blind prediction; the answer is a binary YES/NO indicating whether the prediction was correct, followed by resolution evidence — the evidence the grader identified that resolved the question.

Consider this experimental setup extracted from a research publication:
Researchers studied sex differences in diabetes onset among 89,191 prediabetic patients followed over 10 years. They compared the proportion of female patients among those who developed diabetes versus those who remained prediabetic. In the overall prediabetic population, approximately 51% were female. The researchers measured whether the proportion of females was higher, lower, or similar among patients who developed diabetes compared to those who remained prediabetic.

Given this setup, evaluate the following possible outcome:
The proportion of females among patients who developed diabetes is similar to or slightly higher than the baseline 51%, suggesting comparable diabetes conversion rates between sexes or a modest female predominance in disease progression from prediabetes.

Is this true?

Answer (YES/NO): YES